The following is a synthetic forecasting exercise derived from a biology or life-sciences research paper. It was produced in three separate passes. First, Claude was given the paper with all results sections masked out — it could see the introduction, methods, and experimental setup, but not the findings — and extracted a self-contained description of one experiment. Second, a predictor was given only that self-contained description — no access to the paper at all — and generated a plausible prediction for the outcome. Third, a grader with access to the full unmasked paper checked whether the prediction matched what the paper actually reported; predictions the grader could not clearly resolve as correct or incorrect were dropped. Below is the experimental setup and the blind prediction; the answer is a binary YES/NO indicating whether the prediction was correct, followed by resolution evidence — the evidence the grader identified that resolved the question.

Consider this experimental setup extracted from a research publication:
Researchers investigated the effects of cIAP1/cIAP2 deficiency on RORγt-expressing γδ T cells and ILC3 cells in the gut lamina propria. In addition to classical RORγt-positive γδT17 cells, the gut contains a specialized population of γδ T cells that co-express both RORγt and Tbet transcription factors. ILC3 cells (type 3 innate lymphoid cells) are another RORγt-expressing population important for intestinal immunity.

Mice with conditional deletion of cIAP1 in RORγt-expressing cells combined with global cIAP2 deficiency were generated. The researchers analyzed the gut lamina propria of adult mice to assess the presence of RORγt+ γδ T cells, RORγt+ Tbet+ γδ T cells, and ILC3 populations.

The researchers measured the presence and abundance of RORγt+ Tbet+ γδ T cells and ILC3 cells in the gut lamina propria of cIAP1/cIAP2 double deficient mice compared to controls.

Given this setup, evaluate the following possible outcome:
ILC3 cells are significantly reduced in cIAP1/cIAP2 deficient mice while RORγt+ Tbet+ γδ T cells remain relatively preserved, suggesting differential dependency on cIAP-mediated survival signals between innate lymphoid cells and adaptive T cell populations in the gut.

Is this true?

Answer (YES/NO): NO